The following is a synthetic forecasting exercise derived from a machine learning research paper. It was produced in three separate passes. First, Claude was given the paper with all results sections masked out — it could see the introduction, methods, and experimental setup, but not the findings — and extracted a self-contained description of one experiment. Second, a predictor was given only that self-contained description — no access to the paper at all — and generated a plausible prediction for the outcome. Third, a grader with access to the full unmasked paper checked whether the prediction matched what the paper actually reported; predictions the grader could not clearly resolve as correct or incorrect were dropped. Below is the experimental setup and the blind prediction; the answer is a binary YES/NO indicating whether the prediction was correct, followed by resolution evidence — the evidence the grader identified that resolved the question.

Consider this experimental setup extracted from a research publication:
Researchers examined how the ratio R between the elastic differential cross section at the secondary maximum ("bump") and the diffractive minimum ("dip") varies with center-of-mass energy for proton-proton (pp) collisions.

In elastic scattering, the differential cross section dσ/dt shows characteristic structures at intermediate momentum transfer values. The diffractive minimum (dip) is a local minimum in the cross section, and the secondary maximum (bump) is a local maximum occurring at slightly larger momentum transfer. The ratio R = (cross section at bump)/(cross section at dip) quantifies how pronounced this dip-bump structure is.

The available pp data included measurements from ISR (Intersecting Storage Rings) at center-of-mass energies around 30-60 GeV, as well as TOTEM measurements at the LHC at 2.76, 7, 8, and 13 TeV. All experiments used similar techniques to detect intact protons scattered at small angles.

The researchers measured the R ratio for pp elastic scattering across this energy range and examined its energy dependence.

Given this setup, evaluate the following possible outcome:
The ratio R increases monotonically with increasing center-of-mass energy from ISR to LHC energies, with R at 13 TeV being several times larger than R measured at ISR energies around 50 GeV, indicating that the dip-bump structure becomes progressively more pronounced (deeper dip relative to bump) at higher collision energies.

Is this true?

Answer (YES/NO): NO